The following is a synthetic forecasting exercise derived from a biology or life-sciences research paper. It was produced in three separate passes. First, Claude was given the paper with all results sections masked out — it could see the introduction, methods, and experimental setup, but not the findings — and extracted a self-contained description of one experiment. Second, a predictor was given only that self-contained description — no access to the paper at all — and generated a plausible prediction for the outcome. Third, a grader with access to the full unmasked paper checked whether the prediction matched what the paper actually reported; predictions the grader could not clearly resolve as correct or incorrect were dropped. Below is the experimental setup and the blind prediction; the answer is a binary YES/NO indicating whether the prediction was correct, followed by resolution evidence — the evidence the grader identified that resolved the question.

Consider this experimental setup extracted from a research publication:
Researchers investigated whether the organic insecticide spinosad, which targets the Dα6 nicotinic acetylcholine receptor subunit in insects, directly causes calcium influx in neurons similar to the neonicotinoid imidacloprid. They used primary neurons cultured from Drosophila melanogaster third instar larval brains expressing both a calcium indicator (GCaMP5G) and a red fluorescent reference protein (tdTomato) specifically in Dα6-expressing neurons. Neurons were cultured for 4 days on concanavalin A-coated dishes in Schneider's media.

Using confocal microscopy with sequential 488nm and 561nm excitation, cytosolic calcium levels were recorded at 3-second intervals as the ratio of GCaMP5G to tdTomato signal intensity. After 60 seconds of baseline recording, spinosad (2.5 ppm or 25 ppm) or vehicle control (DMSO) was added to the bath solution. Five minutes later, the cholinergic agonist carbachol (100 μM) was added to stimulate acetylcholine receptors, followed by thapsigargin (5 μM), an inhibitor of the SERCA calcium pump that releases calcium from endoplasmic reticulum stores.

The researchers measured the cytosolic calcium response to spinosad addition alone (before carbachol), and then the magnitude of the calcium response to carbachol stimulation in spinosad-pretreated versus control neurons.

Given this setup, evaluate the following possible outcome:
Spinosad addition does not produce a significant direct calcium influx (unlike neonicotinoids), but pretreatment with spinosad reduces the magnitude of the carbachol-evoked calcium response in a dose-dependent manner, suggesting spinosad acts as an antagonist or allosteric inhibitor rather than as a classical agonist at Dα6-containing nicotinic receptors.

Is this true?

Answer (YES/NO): NO